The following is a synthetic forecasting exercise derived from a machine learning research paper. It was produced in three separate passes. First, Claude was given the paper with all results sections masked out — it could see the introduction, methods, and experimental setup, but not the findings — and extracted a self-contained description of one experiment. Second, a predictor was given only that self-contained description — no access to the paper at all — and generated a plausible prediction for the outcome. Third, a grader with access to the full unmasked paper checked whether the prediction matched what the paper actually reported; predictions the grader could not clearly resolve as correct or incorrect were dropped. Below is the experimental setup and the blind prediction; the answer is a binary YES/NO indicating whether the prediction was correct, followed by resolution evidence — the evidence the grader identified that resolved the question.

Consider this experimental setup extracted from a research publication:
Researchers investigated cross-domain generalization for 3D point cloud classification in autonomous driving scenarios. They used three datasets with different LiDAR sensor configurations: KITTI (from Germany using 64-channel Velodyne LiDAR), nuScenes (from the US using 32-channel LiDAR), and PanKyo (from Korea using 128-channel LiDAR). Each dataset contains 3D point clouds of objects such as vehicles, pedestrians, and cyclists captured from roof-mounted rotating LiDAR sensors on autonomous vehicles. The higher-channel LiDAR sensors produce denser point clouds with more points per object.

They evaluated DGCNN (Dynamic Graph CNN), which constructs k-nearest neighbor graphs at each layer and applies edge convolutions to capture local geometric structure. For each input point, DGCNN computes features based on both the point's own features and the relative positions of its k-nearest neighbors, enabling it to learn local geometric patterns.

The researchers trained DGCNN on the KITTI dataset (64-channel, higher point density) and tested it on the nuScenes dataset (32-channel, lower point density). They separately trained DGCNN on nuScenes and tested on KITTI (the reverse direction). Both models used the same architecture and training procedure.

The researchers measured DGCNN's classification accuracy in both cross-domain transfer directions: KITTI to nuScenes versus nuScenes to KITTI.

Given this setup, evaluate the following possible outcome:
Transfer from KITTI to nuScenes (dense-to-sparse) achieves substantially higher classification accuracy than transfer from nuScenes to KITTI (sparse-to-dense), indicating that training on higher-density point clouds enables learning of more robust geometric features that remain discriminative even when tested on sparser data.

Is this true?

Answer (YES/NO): NO